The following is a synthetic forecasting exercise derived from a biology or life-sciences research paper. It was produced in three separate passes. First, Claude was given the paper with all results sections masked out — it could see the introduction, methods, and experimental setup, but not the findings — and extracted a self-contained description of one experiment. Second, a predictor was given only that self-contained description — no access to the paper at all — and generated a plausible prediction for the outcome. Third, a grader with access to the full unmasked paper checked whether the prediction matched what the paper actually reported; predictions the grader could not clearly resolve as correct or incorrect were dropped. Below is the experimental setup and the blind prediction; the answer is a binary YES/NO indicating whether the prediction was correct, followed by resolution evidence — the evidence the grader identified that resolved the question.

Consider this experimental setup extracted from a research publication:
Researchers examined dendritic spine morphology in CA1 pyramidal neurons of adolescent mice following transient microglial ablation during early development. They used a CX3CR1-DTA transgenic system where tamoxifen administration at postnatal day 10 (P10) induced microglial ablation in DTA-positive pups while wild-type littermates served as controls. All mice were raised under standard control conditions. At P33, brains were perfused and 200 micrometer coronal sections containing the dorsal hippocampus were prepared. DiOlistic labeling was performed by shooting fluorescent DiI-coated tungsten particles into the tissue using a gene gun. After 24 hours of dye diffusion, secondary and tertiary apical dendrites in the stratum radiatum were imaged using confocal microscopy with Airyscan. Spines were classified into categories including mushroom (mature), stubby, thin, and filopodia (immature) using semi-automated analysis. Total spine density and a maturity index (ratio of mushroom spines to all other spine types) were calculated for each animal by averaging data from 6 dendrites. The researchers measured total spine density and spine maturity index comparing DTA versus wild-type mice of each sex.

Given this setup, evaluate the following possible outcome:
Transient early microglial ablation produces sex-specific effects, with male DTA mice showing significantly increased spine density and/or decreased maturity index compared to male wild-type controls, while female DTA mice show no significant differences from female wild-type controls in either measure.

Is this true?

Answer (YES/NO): YES